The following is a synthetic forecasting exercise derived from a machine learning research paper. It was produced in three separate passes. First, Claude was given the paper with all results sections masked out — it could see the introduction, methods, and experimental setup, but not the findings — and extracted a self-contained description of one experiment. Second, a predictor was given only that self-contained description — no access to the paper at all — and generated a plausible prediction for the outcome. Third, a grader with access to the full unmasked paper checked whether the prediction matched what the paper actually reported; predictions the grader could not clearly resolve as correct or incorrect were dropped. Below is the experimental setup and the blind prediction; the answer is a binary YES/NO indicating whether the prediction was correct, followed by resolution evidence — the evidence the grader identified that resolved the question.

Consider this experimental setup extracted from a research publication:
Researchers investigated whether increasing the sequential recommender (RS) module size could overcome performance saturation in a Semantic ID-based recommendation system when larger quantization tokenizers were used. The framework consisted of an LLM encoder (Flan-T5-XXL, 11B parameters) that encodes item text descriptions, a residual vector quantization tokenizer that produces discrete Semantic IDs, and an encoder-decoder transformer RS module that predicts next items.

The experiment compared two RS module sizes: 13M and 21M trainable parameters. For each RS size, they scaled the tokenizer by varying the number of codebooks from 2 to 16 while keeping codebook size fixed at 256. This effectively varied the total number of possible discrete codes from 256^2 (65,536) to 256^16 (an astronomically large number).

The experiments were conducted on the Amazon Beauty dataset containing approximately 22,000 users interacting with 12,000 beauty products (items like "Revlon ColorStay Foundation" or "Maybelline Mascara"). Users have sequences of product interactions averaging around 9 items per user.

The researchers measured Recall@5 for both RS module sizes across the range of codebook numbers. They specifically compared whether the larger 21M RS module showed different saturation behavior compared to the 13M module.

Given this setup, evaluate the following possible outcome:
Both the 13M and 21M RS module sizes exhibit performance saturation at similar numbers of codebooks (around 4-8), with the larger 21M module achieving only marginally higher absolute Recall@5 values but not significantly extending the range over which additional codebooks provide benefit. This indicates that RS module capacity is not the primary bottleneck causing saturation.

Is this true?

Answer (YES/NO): NO